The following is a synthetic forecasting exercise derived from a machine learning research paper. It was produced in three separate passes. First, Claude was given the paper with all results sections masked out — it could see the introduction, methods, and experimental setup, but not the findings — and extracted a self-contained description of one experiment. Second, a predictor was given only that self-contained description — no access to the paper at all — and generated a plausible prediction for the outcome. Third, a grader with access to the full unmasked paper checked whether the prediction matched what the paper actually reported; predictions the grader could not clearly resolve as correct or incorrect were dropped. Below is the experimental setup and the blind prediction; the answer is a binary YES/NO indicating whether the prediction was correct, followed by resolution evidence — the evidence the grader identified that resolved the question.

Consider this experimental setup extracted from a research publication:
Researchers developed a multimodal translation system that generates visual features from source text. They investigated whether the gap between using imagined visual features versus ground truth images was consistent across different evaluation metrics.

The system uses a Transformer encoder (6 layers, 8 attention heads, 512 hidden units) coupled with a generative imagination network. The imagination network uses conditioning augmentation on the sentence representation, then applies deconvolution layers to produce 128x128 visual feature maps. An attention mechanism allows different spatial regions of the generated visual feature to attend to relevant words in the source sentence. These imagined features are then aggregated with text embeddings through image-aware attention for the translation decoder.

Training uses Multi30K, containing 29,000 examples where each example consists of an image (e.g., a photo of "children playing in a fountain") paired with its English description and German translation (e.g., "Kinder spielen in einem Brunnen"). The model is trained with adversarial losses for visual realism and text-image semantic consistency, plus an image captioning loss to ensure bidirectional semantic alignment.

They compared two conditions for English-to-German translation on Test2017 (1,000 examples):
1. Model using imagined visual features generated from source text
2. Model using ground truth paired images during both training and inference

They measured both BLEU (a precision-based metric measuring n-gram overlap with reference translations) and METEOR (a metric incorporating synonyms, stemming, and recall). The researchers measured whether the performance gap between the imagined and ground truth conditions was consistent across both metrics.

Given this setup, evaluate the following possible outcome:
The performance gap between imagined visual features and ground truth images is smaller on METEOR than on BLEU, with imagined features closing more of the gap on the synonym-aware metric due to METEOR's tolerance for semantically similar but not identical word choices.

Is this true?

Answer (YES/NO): YES